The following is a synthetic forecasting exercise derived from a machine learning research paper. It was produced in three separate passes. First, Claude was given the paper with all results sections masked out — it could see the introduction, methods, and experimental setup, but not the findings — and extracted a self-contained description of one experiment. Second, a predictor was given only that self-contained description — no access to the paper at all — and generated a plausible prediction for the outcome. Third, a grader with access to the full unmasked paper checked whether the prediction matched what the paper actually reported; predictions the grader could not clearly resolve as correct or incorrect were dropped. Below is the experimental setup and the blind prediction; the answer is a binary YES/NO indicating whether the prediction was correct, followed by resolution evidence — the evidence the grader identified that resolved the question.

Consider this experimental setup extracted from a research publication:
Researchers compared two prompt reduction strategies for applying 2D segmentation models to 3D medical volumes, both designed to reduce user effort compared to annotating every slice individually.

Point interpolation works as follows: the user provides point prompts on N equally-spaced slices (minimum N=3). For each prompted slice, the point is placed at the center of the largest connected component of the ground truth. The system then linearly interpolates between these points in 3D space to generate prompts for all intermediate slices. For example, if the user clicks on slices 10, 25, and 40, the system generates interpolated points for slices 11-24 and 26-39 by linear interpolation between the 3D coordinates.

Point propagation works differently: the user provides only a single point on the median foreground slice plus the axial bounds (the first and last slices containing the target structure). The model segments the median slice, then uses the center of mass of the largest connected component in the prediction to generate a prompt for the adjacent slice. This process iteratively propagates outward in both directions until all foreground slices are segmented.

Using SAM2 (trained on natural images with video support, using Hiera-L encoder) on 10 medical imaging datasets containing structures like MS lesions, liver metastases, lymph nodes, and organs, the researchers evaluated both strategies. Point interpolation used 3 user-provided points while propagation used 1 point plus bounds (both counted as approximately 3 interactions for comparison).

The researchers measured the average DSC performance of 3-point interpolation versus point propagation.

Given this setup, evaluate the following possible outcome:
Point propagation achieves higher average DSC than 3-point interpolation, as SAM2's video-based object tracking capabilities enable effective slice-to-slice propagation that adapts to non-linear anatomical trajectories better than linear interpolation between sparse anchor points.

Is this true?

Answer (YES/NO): NO